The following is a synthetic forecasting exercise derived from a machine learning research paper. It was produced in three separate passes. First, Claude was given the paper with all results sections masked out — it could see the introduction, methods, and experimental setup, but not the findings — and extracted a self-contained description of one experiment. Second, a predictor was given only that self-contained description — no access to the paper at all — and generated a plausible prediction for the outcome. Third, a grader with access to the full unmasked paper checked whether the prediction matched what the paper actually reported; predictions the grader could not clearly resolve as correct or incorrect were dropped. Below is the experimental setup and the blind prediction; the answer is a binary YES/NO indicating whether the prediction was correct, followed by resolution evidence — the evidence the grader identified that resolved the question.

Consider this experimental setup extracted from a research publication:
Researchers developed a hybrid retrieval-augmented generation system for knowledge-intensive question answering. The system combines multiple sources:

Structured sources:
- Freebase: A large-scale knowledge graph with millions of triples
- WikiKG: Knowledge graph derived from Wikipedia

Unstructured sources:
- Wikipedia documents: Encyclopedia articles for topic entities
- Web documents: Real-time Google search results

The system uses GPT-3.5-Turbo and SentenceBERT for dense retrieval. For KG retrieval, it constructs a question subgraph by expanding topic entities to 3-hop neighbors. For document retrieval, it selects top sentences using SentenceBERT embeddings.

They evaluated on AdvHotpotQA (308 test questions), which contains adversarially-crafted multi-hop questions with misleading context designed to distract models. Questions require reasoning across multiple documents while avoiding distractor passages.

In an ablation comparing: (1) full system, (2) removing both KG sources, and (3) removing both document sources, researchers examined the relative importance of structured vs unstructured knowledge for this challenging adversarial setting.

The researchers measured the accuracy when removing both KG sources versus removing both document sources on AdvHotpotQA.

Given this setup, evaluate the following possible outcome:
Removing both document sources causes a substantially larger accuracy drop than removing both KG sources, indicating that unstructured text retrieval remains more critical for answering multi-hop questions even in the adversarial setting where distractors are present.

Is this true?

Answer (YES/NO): YES